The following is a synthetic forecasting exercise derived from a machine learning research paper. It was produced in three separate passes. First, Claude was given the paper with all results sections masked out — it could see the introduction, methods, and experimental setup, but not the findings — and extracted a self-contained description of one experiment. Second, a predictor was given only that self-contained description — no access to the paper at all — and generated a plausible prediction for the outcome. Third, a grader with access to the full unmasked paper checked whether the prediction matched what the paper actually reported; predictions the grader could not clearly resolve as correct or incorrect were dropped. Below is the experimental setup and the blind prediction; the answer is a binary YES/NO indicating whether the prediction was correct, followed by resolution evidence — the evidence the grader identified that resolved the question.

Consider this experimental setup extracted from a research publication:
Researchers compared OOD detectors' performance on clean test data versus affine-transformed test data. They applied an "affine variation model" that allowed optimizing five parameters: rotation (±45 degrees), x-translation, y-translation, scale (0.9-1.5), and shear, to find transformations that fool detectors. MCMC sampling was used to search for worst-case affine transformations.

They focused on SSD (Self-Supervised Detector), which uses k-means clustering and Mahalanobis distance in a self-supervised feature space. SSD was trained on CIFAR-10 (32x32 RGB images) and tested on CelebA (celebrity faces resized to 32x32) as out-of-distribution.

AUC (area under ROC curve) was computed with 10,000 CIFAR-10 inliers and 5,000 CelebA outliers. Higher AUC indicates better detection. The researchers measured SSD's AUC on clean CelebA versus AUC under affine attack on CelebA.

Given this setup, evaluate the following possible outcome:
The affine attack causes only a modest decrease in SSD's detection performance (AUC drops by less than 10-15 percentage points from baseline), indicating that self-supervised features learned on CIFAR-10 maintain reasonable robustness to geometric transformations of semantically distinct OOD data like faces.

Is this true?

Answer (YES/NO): NO